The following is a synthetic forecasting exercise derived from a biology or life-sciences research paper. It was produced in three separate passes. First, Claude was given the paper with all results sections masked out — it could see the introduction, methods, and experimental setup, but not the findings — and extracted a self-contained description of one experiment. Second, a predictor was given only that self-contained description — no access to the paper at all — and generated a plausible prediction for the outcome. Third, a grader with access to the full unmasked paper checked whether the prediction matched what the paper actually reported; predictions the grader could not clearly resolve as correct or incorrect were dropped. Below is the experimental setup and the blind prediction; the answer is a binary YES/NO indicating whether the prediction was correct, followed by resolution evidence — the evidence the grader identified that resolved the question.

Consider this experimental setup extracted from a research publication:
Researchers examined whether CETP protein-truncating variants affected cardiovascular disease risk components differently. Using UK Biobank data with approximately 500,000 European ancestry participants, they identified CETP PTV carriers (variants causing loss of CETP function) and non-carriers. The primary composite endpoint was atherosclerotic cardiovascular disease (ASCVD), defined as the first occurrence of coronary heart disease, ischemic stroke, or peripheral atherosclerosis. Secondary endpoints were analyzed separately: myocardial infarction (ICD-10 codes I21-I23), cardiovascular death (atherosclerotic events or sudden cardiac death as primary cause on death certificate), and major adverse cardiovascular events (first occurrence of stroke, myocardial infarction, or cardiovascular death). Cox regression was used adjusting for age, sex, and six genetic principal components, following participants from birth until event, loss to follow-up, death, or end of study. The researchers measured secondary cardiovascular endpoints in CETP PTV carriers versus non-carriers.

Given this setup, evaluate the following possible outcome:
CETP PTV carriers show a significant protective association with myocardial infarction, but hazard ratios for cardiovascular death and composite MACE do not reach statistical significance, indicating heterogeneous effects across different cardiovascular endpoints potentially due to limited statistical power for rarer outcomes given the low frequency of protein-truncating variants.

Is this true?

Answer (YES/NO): NO